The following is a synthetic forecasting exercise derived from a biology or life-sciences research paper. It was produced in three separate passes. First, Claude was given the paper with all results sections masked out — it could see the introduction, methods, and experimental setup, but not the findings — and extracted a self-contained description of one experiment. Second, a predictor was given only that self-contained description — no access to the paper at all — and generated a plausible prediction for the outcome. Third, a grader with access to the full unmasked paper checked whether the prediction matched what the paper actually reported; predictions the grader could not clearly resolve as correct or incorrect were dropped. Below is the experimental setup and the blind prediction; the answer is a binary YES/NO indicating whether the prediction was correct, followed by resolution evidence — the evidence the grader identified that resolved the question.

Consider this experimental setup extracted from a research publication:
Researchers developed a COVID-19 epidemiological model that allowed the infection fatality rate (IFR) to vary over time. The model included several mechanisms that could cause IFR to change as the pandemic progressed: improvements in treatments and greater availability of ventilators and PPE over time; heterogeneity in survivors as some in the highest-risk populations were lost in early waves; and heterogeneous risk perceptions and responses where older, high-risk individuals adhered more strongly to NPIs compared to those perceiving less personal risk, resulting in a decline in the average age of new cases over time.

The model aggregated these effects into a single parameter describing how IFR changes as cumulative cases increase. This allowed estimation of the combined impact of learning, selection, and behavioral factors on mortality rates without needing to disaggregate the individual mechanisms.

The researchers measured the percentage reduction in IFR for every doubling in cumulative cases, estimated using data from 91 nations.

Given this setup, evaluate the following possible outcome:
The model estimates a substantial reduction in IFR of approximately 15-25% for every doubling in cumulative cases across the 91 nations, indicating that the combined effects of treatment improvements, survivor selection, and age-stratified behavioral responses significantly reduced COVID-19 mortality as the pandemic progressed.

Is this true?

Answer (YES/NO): YES